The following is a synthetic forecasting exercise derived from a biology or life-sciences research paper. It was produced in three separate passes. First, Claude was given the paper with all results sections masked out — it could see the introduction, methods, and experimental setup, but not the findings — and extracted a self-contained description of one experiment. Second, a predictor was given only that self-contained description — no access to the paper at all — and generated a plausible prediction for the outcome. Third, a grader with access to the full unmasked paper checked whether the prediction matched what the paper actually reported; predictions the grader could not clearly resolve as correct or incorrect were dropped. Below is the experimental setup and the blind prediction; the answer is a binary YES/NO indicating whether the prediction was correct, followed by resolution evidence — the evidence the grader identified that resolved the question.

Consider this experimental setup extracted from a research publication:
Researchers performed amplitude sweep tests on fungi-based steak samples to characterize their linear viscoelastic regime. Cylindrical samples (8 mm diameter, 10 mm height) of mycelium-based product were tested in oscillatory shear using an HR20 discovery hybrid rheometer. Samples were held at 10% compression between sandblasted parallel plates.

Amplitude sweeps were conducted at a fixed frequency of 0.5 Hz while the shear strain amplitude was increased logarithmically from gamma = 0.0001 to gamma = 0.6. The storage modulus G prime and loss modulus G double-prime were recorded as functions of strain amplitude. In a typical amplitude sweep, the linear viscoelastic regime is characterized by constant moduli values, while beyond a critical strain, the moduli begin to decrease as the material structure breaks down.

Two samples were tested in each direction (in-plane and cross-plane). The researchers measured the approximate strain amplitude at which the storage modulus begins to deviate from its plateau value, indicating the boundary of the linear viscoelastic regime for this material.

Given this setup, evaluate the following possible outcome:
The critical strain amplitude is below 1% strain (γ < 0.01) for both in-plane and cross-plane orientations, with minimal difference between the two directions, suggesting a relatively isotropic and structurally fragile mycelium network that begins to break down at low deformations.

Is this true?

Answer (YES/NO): NO